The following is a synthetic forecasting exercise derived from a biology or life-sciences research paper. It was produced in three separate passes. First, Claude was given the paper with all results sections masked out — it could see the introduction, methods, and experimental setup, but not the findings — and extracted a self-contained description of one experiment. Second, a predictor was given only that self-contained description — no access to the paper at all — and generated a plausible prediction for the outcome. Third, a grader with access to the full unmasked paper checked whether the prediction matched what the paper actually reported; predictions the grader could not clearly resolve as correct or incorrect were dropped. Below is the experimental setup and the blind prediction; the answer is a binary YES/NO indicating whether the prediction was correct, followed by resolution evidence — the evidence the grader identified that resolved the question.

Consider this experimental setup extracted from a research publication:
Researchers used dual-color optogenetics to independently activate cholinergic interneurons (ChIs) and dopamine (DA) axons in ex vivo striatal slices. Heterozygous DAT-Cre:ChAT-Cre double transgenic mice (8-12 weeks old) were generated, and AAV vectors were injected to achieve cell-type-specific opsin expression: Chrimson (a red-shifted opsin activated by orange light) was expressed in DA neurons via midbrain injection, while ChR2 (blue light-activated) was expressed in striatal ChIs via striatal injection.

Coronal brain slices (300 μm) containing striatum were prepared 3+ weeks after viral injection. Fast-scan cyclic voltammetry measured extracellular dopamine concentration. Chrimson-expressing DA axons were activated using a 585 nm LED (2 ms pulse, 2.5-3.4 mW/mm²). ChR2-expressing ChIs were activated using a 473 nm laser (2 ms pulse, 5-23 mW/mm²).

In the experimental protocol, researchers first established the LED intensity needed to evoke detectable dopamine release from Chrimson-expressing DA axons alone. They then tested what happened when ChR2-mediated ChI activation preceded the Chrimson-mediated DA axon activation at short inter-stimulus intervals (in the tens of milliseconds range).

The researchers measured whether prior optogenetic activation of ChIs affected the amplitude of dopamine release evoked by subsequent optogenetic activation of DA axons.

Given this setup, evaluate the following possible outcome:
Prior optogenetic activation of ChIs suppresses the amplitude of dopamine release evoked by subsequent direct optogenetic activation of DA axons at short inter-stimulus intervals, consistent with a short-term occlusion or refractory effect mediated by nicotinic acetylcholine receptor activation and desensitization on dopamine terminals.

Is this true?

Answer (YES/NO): YES